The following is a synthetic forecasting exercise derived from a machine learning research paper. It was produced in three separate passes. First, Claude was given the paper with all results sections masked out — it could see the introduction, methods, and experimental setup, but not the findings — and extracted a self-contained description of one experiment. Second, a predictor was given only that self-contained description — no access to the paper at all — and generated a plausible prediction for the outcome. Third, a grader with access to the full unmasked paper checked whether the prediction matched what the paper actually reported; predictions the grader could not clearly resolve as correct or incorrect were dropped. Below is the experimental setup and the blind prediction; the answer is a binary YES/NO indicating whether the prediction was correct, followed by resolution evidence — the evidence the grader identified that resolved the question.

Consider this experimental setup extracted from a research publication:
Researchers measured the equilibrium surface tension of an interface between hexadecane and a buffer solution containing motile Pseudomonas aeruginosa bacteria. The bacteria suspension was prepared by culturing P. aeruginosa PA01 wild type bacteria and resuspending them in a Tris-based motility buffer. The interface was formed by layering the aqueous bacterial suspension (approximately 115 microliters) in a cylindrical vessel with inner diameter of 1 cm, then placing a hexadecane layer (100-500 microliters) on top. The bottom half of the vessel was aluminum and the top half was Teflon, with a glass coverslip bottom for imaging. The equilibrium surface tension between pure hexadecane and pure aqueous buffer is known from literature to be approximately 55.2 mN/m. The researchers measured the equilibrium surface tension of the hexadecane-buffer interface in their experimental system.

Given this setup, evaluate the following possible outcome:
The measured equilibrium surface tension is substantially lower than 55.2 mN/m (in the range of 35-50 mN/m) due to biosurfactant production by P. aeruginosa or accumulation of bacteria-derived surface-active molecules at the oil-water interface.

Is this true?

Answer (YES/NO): NO